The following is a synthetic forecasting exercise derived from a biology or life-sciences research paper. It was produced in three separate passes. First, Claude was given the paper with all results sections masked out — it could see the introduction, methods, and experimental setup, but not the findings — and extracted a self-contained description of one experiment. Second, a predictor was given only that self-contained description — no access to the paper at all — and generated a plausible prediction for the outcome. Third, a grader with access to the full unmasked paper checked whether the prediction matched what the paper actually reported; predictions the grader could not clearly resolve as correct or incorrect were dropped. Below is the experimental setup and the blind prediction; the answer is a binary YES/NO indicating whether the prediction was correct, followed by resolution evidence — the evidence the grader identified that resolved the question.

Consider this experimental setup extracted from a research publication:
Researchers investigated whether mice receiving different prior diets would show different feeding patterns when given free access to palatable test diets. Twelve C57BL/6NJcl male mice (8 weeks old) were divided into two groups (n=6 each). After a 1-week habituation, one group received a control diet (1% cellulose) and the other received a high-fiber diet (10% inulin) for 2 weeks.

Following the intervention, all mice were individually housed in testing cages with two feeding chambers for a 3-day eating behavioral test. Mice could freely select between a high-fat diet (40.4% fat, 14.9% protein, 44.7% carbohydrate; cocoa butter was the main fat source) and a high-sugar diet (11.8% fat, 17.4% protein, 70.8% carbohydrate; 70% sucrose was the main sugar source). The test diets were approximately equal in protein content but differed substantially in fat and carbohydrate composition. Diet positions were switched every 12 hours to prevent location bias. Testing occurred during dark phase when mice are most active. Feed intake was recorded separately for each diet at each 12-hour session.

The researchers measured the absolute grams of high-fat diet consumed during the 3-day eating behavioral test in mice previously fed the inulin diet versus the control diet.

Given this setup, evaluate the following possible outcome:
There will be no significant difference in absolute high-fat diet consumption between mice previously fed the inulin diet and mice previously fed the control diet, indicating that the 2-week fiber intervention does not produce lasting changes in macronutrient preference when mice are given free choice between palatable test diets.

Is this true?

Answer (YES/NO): YES